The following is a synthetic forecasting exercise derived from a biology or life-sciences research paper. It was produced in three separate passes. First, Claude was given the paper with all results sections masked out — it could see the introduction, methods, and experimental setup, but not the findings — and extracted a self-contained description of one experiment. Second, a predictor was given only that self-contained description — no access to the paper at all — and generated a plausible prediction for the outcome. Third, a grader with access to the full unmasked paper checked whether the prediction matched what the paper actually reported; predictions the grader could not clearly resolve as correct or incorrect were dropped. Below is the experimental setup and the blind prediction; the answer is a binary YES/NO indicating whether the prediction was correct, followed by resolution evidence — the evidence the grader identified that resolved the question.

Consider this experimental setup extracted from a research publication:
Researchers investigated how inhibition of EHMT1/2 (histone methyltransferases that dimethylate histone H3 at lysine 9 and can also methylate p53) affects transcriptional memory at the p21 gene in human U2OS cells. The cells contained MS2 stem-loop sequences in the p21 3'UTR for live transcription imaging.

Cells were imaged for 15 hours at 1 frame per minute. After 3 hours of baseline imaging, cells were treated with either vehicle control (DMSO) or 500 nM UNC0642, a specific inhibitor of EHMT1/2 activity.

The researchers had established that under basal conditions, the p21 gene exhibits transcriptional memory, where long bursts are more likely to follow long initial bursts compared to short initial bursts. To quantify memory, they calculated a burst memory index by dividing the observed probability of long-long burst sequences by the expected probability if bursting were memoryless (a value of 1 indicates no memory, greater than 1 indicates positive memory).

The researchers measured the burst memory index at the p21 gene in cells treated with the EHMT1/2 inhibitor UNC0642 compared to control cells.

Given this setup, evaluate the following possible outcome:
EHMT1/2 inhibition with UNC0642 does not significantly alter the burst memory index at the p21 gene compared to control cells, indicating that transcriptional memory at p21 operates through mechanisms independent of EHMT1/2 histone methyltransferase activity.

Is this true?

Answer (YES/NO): NO